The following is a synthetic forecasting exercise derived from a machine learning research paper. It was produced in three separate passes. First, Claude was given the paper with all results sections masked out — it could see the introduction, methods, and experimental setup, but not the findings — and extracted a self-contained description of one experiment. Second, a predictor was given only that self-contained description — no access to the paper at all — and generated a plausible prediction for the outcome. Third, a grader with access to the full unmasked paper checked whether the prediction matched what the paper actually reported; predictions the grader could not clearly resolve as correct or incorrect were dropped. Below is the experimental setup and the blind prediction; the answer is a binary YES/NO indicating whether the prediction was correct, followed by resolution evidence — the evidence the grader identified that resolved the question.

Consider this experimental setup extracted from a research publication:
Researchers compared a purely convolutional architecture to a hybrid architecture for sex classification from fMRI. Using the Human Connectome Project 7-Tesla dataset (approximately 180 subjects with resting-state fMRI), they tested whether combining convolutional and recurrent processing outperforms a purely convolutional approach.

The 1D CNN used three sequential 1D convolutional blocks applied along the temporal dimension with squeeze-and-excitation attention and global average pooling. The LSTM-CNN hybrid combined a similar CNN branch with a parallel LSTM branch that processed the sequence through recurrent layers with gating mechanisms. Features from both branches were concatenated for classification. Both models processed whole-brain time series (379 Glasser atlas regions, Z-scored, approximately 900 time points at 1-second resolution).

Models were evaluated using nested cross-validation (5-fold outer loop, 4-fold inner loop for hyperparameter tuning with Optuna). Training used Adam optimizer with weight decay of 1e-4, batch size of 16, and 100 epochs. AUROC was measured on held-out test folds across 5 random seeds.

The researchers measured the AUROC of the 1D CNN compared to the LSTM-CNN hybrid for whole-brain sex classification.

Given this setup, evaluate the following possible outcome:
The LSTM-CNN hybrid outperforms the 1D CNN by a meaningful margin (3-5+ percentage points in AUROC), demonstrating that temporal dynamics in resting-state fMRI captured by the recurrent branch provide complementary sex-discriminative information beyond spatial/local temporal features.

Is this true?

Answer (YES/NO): NO